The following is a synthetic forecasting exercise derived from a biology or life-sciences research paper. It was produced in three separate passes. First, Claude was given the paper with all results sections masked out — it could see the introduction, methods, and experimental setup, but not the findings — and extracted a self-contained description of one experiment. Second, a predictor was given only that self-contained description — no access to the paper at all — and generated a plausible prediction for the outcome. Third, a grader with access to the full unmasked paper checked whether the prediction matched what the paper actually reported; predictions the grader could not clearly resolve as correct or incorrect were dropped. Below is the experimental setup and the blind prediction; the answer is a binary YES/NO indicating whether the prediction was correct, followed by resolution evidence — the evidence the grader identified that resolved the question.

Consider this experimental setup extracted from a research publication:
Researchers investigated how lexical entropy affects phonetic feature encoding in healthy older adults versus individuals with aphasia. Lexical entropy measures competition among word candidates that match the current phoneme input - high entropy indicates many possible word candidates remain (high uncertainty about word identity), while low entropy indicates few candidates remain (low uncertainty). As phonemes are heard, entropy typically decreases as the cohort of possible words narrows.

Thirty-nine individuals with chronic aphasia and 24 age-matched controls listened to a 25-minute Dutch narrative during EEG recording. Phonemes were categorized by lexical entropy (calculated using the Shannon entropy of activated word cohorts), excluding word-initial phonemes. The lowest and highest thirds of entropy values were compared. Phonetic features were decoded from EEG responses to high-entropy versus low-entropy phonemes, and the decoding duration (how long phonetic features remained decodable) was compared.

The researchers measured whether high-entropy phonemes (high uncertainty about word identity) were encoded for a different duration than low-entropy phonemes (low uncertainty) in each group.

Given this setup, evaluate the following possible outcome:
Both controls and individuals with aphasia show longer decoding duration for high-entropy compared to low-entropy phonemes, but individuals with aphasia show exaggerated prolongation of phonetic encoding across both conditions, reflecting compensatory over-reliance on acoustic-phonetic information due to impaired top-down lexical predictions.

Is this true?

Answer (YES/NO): NO